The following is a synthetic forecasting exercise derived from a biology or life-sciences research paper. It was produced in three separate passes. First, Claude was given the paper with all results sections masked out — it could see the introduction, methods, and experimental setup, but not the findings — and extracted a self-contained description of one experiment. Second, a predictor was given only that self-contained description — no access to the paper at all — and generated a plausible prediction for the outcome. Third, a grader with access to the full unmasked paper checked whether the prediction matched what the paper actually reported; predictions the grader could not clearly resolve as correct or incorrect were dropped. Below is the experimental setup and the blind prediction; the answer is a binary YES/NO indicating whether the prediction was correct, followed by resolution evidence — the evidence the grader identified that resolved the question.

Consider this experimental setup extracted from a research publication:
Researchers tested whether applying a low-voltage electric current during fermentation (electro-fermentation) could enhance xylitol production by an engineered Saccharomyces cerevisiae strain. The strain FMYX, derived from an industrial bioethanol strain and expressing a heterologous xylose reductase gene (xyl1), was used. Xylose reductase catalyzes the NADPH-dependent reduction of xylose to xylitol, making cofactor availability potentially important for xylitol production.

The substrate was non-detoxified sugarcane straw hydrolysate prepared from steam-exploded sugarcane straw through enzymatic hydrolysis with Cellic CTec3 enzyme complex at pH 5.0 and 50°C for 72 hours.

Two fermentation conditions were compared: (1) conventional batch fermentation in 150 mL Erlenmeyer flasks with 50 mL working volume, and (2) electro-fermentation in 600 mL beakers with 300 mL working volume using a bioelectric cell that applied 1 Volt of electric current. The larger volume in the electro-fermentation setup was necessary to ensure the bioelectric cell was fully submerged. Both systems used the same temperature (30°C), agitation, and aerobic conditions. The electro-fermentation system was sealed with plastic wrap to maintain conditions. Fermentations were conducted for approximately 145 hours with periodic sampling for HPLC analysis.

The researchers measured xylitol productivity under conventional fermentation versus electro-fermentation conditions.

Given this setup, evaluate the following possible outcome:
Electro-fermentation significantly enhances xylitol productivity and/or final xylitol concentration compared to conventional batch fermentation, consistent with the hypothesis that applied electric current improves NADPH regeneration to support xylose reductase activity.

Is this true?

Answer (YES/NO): YES